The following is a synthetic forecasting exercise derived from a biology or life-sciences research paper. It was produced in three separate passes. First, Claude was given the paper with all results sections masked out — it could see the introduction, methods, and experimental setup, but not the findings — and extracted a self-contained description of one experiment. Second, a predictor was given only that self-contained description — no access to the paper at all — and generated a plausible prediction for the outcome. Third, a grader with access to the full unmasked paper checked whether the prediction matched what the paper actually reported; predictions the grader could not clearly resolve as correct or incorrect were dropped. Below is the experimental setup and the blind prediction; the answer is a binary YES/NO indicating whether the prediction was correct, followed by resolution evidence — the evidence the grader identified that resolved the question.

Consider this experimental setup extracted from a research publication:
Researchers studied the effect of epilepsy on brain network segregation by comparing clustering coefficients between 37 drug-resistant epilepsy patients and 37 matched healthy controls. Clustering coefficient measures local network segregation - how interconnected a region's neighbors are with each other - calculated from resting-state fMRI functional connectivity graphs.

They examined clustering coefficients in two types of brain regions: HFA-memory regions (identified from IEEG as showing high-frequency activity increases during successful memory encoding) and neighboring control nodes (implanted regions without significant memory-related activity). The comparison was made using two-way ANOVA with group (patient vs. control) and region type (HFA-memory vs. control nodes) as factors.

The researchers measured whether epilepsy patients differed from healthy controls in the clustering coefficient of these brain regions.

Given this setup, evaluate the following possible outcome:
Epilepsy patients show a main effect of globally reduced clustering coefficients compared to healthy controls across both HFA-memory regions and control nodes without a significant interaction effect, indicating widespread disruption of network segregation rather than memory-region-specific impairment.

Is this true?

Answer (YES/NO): YES